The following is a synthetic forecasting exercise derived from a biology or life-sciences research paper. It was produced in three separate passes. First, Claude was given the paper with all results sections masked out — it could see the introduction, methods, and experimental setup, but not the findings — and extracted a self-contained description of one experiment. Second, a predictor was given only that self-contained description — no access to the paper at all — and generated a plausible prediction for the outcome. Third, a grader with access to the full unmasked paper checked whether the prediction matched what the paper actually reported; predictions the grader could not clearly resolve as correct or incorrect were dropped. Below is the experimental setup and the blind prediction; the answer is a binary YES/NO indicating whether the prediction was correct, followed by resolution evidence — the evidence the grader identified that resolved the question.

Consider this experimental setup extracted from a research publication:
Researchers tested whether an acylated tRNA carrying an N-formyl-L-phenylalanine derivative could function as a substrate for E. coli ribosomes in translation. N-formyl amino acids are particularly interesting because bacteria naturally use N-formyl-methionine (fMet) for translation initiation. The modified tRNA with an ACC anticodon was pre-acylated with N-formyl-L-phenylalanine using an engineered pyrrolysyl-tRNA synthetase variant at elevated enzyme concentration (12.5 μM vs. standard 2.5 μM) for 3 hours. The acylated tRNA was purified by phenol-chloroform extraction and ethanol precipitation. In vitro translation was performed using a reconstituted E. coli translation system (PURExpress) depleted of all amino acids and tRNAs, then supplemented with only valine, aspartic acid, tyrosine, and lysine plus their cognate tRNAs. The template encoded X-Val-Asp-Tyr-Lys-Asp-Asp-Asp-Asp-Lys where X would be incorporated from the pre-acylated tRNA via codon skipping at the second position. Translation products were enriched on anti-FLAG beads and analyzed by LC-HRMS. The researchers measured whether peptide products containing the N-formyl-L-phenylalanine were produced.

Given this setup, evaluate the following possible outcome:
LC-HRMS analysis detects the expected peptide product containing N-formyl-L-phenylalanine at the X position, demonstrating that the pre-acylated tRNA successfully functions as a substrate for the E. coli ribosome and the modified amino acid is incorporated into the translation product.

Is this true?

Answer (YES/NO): YES